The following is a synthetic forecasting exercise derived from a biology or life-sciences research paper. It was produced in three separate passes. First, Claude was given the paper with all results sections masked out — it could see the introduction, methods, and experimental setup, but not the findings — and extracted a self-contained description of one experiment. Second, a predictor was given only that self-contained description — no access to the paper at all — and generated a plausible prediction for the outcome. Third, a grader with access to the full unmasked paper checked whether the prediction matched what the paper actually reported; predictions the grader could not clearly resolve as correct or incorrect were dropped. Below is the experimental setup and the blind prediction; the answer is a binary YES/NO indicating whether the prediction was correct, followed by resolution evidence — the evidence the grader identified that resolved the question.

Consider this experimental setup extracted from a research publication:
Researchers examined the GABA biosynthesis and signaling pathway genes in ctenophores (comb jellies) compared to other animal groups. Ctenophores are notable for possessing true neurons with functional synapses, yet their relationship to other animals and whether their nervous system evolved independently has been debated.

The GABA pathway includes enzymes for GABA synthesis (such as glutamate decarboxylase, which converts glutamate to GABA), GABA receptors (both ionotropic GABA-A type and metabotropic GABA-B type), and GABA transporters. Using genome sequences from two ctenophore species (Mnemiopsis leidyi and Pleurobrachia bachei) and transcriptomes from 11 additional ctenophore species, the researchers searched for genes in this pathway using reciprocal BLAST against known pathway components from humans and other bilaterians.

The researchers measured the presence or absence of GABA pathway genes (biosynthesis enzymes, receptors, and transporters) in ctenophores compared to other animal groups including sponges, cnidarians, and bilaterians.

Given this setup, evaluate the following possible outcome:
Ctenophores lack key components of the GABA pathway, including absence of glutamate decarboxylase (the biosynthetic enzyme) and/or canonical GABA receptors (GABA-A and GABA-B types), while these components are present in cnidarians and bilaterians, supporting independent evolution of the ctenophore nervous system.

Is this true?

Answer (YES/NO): NO